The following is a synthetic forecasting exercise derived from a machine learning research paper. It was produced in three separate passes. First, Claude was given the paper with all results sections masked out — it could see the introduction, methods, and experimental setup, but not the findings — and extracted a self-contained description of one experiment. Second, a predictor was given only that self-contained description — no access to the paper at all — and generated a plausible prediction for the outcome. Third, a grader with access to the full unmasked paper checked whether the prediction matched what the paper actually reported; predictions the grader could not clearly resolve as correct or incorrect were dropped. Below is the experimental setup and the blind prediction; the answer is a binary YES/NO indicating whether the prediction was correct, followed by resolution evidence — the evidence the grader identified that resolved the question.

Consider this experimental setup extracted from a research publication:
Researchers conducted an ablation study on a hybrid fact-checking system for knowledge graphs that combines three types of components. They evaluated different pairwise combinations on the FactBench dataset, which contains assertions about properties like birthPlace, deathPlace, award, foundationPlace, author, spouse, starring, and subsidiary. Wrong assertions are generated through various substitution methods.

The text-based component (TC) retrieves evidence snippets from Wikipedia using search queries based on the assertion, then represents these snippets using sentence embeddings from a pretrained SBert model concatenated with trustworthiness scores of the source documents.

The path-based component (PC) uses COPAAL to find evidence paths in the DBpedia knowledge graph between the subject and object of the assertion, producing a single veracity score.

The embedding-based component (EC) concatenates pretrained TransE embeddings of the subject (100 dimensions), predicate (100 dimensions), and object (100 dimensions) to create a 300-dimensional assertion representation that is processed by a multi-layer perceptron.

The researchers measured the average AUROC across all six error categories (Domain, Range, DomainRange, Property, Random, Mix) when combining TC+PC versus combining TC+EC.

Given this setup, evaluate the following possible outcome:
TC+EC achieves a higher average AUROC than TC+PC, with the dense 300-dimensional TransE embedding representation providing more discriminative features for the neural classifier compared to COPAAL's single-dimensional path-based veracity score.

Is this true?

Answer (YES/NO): YES